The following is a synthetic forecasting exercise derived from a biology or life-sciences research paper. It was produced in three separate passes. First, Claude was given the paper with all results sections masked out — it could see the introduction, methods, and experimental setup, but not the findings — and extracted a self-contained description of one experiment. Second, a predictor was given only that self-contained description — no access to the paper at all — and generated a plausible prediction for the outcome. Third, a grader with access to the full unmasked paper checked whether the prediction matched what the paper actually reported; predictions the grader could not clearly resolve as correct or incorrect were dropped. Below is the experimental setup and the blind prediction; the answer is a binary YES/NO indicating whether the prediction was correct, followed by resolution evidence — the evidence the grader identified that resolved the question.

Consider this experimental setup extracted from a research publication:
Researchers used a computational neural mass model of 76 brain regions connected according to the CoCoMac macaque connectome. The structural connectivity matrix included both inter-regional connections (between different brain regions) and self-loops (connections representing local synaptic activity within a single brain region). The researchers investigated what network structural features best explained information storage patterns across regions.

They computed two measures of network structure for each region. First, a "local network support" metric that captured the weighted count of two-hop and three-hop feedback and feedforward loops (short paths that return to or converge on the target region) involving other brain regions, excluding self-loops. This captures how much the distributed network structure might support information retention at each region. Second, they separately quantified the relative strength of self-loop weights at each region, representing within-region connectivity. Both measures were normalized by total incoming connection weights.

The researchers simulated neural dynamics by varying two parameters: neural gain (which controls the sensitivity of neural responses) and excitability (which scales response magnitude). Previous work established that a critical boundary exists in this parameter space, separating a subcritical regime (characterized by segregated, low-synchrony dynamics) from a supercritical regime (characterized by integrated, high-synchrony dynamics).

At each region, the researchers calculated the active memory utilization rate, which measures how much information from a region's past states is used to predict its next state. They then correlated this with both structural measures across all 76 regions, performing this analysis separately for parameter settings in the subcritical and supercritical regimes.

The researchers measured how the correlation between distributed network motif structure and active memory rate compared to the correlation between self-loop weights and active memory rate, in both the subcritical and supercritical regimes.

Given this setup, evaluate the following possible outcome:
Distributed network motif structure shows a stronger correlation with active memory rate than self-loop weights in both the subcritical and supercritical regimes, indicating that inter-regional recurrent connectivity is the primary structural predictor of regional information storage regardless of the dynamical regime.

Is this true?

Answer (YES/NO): NO